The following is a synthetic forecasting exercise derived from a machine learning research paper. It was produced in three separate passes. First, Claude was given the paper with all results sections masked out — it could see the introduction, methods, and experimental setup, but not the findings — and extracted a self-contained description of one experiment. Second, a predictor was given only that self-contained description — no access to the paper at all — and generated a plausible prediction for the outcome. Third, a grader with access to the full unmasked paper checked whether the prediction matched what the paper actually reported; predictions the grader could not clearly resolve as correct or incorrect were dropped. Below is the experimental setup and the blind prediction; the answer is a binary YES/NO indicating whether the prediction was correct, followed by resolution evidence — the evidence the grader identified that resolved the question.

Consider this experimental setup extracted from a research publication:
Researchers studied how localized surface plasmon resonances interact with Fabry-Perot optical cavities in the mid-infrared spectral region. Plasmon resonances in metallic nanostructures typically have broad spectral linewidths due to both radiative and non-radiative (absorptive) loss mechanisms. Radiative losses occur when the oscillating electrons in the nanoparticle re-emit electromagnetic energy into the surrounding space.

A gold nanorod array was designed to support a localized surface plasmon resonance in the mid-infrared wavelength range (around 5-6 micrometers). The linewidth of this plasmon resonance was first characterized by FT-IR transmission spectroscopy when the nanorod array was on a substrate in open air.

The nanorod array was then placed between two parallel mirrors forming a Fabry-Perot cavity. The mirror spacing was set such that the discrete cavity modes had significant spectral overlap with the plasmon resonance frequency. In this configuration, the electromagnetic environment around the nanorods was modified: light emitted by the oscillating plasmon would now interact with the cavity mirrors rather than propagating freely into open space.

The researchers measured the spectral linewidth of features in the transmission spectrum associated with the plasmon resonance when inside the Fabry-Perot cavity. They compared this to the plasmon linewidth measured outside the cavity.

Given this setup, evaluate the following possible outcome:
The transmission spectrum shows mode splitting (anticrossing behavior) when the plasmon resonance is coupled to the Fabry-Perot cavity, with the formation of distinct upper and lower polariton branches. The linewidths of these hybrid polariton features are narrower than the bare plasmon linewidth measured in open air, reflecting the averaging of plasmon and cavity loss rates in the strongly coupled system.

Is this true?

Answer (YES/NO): NO